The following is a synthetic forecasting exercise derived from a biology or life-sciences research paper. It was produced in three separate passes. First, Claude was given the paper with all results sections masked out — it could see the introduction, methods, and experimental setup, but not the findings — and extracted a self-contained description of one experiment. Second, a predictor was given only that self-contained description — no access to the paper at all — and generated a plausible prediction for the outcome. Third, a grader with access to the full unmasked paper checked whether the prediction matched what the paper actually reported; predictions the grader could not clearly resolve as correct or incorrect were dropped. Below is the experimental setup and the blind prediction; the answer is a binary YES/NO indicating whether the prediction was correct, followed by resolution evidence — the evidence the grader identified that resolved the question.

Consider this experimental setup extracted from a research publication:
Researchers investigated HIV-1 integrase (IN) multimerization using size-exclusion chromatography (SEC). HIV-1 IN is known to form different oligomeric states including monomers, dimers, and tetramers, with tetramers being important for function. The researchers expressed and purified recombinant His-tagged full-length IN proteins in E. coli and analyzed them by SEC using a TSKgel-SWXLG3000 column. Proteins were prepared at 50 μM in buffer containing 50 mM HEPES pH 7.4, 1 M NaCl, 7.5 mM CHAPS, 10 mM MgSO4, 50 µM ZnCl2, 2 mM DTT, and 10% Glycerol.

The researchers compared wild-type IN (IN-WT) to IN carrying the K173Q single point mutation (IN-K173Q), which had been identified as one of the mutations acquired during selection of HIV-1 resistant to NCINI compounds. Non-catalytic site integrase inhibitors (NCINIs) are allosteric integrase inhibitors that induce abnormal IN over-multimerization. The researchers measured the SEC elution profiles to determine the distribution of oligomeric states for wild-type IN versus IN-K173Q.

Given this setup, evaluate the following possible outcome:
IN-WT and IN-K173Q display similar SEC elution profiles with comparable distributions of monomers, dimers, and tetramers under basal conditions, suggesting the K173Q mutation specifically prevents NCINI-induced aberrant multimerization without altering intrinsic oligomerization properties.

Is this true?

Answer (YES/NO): NO